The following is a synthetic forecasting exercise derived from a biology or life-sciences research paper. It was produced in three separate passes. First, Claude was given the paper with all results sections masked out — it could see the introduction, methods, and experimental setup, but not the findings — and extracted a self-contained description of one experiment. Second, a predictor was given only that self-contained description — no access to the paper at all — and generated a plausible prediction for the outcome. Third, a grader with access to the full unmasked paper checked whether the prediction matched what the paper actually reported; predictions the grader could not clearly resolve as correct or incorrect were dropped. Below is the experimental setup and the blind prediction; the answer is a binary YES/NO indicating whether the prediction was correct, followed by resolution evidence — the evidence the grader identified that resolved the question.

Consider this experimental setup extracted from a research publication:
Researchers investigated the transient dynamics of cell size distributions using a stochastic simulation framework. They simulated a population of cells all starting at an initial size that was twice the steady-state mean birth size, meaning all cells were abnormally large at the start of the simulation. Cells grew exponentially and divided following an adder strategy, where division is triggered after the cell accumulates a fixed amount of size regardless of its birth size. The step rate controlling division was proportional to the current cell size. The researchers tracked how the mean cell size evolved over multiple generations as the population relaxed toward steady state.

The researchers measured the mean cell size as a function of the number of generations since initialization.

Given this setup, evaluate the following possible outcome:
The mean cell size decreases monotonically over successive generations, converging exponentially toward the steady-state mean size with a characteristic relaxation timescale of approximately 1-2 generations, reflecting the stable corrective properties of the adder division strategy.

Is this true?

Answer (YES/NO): NO